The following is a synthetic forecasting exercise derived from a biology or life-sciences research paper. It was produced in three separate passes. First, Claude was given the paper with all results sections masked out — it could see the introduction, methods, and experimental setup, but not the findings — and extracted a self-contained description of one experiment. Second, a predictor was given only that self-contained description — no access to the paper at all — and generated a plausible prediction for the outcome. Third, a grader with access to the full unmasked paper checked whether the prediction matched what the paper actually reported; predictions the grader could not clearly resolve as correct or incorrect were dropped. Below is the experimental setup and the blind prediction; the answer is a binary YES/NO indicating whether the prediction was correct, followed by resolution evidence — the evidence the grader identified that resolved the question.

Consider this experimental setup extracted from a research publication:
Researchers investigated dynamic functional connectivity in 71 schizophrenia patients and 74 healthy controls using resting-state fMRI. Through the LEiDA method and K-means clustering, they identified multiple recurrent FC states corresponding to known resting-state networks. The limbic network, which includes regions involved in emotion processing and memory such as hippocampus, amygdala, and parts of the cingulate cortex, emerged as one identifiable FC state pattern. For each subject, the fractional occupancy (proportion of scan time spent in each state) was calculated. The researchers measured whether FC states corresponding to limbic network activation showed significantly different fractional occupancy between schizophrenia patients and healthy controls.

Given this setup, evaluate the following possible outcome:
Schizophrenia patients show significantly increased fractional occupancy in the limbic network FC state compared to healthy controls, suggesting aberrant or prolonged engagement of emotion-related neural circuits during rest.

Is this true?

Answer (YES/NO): YES